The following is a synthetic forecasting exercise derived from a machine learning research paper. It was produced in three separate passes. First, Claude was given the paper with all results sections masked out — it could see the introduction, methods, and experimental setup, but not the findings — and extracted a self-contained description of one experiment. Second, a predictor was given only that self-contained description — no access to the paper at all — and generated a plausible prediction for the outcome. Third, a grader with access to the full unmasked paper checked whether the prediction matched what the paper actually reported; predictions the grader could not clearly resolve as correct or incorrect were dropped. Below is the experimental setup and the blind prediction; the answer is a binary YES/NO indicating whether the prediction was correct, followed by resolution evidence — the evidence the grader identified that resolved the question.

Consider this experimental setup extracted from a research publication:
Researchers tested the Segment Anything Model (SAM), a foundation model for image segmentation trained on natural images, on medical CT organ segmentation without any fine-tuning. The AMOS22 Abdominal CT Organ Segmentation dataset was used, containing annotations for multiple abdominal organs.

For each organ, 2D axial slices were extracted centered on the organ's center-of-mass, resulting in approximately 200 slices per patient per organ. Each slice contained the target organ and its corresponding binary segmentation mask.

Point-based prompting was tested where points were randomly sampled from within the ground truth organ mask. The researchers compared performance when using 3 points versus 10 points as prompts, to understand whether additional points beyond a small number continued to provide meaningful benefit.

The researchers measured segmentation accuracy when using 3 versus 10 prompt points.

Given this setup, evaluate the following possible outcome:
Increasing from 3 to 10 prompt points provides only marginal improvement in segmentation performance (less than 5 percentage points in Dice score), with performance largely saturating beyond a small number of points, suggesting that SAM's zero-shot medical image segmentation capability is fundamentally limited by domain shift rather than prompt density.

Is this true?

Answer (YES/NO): NO